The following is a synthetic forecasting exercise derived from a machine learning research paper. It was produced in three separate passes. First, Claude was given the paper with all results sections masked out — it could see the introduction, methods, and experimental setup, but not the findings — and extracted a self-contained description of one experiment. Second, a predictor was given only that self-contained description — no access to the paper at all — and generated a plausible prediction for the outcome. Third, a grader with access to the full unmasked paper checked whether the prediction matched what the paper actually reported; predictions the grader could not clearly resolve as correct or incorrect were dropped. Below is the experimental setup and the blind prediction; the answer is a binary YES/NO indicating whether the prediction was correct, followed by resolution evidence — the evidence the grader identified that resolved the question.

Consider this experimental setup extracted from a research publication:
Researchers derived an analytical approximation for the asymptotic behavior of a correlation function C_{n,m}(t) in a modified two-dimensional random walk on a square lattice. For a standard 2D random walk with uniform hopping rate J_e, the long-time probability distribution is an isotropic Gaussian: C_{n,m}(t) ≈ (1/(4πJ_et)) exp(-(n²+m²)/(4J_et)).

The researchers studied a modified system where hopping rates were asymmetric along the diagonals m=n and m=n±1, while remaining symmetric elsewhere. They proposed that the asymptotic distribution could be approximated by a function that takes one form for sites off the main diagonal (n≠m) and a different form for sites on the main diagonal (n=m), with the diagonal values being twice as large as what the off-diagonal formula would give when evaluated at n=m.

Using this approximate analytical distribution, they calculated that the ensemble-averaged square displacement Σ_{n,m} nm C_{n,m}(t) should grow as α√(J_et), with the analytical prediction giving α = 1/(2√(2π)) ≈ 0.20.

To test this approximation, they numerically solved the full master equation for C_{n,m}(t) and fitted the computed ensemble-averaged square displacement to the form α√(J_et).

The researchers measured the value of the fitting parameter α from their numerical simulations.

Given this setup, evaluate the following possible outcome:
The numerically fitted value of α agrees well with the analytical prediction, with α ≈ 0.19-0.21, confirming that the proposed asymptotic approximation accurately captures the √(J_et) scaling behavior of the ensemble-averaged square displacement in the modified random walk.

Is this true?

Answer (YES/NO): NO